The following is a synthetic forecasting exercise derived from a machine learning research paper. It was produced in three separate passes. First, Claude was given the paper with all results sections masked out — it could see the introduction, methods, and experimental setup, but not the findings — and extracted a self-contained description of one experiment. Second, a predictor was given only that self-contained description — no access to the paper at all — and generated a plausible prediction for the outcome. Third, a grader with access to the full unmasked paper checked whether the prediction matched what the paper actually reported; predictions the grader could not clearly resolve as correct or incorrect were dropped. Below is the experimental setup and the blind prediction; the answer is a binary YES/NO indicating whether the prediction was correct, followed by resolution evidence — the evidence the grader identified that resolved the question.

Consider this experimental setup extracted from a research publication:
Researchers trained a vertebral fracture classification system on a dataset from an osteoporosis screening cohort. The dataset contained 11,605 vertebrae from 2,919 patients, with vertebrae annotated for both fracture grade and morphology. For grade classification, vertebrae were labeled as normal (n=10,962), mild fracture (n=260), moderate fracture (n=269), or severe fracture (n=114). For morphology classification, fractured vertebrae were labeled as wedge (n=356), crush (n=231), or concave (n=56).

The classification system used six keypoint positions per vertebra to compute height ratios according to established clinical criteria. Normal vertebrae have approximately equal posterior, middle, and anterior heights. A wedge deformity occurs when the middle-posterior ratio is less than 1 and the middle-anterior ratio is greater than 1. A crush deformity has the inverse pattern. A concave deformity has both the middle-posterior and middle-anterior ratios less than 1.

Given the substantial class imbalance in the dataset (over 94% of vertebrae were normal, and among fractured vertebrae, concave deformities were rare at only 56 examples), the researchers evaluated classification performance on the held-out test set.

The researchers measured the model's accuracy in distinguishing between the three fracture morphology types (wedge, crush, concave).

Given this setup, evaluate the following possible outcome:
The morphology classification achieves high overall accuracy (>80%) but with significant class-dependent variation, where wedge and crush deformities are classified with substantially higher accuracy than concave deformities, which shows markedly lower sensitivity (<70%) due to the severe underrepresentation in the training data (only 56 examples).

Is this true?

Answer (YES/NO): NO